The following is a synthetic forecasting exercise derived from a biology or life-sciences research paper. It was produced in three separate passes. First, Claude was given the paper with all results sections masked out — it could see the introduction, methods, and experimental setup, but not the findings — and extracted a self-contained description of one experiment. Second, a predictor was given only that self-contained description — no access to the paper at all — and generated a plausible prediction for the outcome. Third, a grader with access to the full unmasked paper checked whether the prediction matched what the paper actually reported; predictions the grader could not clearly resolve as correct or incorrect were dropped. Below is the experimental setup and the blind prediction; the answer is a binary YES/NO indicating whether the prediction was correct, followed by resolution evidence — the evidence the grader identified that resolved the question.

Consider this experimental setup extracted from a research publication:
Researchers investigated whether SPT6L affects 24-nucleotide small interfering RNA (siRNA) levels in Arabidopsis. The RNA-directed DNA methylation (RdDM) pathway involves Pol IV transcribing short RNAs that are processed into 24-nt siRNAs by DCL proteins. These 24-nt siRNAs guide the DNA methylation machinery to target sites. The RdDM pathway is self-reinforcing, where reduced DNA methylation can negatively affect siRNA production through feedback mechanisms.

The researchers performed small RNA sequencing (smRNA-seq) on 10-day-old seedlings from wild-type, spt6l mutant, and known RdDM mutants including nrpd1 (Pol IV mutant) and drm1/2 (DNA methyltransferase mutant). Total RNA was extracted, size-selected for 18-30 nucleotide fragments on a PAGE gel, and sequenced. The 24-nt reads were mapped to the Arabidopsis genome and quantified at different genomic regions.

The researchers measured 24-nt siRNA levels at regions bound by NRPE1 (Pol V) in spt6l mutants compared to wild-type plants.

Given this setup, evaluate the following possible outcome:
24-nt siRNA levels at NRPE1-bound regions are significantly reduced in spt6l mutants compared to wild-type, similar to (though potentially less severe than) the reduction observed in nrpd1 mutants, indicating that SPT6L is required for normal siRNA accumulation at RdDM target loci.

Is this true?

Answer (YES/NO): NO